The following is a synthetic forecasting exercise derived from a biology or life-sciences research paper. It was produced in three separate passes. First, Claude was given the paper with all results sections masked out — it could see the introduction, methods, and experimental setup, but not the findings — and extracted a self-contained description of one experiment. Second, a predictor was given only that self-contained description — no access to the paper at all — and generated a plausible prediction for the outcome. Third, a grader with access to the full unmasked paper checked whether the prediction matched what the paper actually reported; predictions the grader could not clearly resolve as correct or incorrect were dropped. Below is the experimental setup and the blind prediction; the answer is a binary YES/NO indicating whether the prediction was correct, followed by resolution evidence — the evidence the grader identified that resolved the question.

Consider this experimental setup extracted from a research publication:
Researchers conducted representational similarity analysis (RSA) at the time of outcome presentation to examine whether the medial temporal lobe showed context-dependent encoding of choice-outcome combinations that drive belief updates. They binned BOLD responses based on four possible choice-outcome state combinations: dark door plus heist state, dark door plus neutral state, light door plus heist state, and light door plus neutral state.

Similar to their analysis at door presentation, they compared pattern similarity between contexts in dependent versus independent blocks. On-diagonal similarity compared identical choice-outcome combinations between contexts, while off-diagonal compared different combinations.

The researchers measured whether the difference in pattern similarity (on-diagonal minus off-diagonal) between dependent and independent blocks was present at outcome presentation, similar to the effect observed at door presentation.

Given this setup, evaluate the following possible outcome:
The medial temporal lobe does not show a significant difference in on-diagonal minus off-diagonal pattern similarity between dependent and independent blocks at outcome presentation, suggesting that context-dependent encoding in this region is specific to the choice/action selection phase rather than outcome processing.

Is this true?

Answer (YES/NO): NO